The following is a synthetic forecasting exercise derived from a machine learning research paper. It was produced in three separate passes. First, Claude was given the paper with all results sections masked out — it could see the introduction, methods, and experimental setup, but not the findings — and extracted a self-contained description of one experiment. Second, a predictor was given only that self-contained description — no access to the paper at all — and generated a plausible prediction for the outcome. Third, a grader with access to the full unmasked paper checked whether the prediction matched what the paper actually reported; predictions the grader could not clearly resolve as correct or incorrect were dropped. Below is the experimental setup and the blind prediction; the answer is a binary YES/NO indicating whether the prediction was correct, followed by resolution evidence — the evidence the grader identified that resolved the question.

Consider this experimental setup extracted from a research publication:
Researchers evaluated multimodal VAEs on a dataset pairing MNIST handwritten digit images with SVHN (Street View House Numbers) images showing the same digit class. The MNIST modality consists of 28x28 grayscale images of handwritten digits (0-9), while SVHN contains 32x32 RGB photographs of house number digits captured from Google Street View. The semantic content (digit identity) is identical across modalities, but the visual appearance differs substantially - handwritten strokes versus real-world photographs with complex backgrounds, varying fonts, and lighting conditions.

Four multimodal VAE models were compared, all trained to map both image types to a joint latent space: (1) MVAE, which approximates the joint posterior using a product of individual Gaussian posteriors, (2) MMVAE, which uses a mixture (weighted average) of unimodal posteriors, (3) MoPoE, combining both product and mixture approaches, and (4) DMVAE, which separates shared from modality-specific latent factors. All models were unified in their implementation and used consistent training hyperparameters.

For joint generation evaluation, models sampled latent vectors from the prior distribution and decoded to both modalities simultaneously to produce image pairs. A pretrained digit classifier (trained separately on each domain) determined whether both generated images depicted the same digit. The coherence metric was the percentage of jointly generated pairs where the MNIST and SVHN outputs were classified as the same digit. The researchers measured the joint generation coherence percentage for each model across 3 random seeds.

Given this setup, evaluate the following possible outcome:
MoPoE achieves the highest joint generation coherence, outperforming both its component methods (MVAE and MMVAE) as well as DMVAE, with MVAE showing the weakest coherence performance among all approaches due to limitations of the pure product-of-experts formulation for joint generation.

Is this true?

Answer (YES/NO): NO